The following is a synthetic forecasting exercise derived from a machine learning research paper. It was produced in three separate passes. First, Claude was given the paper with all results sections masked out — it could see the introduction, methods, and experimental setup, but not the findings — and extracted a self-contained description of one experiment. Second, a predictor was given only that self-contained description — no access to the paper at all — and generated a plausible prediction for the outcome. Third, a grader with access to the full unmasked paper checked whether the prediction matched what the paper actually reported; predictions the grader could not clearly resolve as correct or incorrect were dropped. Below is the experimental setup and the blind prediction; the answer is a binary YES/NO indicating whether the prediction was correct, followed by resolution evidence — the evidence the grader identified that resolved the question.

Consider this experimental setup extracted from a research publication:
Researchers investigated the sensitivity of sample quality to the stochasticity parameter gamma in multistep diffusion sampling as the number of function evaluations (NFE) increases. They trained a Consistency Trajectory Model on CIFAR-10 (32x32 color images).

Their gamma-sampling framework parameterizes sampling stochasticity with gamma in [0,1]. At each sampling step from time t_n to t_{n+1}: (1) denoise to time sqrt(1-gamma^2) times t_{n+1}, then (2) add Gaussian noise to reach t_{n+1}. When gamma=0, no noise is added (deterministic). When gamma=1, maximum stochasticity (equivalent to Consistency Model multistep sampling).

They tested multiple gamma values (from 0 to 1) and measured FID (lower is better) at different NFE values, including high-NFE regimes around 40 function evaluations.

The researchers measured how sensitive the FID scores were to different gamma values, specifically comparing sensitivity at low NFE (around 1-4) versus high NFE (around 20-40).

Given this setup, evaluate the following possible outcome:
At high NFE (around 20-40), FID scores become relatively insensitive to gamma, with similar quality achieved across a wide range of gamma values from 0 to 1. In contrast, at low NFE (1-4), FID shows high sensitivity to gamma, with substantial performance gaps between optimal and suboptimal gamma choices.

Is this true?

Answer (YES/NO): NO